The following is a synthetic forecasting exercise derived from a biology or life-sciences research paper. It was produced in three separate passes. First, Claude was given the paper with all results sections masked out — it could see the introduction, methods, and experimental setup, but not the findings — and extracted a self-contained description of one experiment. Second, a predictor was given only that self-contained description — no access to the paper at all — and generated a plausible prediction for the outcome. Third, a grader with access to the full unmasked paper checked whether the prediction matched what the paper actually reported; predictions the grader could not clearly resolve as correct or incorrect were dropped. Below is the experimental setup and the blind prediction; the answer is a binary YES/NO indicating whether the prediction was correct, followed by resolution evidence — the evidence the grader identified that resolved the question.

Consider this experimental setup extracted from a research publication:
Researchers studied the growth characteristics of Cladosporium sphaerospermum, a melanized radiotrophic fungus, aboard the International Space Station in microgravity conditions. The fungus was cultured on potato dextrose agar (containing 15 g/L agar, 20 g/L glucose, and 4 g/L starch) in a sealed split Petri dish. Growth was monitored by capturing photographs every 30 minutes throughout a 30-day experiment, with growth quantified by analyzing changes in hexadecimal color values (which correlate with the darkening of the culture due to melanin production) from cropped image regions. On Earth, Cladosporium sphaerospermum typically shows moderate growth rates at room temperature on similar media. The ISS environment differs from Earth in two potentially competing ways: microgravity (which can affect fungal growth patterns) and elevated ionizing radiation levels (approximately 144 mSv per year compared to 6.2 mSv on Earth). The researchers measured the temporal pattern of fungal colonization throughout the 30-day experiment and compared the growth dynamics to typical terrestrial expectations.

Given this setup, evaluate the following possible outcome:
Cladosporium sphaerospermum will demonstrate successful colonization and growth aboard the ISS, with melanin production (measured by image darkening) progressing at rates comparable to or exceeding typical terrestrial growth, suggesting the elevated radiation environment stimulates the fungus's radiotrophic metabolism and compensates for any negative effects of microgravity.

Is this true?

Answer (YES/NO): YES